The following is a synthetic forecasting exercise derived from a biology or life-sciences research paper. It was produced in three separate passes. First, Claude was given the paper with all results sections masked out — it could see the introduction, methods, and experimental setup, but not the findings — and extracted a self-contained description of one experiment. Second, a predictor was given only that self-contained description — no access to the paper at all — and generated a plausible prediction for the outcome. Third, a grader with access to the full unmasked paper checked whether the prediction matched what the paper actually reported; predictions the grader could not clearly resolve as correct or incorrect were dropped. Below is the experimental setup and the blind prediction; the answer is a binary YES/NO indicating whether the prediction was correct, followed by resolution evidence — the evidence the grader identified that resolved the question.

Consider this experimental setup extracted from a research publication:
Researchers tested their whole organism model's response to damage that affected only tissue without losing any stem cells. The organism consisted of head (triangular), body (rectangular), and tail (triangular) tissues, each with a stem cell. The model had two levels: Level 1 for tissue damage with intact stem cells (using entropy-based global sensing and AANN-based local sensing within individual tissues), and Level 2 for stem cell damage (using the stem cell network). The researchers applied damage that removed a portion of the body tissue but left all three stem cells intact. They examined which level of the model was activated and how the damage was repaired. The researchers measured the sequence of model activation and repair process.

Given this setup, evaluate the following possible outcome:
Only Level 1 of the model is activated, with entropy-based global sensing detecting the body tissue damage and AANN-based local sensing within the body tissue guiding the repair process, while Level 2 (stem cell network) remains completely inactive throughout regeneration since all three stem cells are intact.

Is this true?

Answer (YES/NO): YES